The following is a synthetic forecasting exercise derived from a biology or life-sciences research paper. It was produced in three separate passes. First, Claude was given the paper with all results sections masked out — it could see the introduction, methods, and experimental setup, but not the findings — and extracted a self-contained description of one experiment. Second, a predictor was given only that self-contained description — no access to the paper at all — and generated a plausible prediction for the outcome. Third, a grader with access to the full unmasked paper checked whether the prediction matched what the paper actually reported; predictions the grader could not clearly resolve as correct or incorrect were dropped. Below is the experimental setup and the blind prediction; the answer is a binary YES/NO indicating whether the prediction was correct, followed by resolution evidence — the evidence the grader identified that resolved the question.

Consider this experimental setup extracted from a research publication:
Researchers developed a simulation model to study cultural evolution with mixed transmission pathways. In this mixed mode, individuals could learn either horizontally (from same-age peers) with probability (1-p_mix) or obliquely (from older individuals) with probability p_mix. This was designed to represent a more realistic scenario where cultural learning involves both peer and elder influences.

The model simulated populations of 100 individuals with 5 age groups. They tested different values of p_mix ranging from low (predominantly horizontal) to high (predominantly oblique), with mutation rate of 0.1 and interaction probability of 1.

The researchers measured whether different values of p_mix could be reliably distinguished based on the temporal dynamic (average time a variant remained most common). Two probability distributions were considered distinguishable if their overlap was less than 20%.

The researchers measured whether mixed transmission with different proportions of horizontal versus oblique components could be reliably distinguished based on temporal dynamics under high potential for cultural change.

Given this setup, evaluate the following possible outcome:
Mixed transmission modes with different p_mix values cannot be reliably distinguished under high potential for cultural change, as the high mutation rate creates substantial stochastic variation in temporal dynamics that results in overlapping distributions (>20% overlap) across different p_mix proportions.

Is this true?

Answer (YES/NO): NO